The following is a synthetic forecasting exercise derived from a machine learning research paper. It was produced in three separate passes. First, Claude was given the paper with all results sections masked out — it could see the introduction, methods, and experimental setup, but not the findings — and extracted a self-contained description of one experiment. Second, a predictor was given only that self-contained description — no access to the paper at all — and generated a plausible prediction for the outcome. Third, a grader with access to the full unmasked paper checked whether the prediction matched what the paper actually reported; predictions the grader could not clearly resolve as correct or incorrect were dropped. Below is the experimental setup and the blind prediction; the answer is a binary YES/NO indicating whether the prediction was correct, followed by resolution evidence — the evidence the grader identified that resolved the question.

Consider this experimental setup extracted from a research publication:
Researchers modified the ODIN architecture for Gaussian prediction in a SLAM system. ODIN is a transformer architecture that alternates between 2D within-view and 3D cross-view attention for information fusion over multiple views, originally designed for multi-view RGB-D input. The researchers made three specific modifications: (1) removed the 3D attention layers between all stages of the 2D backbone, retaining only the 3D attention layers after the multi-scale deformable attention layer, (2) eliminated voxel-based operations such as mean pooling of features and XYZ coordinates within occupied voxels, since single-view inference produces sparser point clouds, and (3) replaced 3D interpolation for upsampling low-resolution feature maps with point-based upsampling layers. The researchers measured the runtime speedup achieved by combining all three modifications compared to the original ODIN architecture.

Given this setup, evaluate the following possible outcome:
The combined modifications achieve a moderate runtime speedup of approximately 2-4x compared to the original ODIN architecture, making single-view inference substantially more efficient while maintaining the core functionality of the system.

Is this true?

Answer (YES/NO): NO